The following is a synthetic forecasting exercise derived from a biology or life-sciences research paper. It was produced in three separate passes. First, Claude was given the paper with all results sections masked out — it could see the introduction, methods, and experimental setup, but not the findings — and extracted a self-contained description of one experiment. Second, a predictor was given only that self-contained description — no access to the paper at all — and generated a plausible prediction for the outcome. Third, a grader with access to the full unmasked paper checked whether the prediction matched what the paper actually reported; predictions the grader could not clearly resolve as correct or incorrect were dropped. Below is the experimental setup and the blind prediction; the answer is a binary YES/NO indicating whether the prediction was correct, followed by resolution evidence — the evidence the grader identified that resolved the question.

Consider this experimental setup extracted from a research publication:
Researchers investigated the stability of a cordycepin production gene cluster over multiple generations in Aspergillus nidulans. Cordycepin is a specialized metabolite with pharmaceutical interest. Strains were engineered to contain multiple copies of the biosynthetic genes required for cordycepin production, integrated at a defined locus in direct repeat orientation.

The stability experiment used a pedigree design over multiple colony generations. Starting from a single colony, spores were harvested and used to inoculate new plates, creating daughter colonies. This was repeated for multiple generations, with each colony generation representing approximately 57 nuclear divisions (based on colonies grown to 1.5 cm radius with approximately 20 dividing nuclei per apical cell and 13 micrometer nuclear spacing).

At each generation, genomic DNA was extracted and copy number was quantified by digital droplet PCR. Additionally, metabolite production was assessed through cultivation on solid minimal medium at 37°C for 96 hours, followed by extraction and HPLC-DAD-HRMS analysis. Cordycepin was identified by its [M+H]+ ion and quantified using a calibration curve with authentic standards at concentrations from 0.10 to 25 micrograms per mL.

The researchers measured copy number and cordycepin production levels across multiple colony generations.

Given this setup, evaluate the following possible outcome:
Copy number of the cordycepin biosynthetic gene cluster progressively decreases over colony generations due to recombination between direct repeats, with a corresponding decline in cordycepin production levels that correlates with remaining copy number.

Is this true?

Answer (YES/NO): NO